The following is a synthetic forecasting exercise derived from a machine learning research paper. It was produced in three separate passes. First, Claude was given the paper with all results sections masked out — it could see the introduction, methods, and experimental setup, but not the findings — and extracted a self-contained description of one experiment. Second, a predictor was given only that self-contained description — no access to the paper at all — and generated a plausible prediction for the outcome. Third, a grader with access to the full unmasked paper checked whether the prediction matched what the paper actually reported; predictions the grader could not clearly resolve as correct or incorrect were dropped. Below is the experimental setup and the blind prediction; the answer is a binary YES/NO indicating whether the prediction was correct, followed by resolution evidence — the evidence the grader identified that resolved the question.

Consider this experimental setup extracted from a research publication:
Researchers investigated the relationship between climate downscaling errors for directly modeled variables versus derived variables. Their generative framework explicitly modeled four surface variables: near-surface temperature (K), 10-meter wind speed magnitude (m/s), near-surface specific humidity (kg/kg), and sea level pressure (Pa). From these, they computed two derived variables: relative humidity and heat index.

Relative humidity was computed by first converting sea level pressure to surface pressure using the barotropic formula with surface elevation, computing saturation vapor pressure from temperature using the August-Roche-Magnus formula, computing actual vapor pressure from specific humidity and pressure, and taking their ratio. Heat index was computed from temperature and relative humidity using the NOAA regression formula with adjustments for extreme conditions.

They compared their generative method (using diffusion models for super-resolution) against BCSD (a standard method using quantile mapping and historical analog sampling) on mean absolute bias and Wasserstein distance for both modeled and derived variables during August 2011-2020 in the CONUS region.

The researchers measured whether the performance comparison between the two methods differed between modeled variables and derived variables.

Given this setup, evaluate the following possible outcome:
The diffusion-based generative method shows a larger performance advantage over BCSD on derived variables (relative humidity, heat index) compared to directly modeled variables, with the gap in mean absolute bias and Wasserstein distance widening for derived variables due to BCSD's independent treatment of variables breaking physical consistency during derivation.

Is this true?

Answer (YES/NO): YES